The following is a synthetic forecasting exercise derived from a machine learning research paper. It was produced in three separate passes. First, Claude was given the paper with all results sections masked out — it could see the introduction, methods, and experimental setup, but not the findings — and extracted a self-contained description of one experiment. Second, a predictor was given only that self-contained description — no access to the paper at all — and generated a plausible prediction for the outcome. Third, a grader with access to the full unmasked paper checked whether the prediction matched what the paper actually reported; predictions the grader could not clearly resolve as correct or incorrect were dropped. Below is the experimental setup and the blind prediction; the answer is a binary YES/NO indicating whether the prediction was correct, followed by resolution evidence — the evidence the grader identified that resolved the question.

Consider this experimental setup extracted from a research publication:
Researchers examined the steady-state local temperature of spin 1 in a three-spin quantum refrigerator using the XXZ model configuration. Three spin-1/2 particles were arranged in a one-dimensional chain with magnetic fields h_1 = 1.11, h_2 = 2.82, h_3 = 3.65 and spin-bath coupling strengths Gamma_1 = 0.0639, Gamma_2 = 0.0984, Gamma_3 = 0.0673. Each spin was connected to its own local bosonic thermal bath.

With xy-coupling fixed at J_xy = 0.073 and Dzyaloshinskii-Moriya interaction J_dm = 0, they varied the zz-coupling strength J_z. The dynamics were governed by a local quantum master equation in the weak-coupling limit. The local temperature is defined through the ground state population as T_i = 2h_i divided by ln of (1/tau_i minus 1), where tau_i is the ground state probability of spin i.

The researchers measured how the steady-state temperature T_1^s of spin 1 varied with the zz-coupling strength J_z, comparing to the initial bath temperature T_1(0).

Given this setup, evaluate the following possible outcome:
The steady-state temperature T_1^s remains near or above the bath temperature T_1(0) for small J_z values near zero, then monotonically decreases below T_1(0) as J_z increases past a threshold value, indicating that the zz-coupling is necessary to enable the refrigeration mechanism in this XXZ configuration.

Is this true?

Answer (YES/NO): NO